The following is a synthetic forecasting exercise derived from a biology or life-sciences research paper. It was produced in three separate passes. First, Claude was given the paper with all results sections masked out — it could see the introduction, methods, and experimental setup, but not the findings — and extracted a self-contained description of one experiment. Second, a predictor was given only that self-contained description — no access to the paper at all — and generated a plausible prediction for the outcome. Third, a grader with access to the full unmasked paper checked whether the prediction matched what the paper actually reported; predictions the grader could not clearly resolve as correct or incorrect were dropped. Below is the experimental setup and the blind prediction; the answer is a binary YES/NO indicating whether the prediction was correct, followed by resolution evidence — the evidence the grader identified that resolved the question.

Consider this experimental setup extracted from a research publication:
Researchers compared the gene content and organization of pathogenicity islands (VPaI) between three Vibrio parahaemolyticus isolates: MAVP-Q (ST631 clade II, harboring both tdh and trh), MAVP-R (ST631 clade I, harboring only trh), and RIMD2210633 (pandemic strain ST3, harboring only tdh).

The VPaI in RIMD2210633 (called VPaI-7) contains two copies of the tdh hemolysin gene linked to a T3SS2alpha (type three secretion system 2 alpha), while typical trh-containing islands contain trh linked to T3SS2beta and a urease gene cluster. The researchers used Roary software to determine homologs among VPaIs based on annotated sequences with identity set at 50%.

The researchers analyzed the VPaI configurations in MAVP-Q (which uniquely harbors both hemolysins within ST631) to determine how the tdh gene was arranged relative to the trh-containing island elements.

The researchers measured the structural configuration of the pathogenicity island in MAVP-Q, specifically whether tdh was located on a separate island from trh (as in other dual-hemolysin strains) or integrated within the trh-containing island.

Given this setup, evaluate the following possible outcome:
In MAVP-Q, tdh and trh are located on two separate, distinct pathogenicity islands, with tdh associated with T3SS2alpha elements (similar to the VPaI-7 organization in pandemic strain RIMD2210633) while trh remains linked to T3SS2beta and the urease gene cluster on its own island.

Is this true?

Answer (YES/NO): NO